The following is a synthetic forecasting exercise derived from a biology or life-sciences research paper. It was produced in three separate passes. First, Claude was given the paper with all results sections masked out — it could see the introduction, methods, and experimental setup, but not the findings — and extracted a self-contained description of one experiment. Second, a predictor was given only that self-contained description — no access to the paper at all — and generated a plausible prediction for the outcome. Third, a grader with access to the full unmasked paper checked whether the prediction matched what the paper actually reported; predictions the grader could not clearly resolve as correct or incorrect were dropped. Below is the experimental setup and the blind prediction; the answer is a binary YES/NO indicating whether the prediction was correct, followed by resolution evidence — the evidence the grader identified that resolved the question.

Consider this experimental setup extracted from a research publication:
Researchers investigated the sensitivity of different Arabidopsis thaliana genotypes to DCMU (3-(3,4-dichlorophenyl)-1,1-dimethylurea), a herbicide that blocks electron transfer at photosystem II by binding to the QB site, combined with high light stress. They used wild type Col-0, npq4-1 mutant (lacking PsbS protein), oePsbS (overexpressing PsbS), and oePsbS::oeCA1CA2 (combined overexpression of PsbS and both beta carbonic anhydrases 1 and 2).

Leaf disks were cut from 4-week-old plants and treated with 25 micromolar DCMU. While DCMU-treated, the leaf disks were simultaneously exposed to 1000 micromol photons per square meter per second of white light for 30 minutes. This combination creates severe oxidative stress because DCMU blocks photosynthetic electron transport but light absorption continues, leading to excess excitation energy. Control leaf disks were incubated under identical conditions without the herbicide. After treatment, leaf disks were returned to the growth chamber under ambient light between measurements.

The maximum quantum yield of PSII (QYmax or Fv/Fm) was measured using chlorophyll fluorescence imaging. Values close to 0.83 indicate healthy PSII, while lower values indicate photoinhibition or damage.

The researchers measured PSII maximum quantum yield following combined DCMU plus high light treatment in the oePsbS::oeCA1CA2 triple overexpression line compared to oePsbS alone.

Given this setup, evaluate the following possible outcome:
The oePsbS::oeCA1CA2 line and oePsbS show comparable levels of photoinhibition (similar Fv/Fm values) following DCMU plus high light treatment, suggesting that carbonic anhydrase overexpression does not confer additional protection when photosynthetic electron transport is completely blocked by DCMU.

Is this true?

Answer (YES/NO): NO